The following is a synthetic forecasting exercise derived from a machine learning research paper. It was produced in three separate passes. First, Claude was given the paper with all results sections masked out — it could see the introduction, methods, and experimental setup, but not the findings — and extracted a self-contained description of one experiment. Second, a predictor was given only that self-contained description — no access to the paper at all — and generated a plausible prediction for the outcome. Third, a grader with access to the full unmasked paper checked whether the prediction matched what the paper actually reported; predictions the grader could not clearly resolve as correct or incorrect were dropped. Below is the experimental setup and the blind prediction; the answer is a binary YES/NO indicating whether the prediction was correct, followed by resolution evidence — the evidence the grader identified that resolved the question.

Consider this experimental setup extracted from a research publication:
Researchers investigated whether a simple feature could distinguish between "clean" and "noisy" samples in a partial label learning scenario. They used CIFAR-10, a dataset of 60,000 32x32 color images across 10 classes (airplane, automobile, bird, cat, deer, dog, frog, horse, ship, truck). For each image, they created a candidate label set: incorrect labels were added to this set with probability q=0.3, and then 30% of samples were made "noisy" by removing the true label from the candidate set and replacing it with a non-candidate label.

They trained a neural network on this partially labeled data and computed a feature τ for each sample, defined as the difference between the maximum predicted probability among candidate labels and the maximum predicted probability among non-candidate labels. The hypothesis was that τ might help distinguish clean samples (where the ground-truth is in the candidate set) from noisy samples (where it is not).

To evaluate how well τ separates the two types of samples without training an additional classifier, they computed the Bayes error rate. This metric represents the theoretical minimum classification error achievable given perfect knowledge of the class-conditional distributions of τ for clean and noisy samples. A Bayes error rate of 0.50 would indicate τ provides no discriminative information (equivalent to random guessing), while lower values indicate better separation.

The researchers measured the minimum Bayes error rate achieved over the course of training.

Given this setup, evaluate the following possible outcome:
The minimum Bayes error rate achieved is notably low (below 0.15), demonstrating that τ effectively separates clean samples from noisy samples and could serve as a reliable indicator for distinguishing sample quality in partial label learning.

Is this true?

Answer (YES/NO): YES